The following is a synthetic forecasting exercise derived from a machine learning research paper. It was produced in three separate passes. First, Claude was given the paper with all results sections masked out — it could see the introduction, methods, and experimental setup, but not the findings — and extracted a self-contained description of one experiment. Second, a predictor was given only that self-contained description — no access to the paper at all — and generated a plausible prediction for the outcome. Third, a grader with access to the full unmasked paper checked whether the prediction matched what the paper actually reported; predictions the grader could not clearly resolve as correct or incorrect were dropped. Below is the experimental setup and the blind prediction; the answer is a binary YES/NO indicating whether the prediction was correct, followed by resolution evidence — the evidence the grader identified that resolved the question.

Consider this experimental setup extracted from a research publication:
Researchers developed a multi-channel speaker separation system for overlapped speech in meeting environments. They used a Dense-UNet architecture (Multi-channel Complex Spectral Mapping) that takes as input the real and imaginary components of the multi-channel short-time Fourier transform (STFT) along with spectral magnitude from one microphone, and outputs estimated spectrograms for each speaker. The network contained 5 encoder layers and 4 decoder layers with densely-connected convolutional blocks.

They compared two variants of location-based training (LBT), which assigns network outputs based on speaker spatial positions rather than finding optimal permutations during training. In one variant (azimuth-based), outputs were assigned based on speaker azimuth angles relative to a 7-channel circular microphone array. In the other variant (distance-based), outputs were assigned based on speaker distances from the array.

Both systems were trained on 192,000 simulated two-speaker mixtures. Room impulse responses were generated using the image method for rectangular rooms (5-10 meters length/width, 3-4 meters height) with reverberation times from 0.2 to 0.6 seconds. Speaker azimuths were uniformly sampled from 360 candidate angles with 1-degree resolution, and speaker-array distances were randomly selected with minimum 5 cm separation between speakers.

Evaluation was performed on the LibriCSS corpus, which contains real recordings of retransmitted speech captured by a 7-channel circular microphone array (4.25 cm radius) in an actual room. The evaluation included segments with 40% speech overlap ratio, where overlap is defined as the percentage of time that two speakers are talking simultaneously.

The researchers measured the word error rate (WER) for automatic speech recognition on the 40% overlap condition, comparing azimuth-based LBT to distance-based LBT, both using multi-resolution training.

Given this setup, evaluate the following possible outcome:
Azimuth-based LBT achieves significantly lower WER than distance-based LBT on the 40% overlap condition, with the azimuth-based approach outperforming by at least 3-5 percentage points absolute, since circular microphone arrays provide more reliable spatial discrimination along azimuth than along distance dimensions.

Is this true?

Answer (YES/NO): YES